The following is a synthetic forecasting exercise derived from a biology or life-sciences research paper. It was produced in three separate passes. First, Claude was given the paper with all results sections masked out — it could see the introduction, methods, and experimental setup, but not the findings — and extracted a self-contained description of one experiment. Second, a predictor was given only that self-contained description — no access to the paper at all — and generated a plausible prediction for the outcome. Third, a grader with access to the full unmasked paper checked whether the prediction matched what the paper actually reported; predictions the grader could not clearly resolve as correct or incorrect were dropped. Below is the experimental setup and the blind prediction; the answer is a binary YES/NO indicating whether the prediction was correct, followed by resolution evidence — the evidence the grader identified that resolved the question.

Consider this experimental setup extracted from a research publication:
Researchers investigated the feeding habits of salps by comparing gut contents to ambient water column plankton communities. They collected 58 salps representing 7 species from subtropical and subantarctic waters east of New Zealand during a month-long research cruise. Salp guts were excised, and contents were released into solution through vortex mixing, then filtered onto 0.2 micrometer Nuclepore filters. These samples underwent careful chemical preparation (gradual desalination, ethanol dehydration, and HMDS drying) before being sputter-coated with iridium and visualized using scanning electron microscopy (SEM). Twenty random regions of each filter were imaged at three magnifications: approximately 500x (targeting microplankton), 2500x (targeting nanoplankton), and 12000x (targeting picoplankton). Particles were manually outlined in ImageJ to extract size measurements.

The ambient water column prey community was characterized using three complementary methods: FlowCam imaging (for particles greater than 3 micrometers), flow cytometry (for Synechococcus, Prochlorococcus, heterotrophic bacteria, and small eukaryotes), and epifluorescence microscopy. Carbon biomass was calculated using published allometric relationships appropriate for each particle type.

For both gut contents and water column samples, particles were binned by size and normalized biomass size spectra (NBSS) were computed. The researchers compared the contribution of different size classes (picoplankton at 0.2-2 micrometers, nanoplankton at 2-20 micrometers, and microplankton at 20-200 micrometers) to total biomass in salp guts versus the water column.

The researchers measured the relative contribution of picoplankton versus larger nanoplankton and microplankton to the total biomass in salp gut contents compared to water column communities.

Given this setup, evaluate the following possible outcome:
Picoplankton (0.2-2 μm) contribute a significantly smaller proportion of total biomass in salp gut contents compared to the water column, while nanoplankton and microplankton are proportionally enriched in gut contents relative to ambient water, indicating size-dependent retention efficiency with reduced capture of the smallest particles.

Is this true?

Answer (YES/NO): NO